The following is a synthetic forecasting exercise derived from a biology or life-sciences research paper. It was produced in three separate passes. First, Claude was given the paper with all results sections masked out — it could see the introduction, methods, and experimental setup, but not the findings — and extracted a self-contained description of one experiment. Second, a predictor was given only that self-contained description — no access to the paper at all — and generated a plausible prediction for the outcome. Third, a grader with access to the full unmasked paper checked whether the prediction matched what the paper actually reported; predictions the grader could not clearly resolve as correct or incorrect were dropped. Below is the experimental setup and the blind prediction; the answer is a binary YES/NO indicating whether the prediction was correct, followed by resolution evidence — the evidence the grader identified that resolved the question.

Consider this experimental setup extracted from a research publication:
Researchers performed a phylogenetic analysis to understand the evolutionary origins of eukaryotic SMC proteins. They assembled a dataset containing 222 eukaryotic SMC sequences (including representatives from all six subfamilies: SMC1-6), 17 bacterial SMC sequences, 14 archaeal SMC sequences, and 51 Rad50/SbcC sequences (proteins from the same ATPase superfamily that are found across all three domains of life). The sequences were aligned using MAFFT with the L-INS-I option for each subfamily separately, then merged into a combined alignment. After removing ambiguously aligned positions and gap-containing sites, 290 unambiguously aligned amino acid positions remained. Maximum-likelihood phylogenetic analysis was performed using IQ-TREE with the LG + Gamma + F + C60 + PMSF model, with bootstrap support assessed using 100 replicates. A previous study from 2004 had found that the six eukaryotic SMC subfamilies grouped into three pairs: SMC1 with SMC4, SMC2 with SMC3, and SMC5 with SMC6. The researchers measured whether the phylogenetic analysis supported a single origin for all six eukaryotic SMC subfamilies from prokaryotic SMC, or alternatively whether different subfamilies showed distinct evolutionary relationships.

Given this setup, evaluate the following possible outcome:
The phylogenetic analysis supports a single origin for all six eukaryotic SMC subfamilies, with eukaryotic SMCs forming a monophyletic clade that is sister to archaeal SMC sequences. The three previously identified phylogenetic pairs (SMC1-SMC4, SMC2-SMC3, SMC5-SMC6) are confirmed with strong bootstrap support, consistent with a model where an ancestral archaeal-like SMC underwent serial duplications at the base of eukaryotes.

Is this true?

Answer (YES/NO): NO